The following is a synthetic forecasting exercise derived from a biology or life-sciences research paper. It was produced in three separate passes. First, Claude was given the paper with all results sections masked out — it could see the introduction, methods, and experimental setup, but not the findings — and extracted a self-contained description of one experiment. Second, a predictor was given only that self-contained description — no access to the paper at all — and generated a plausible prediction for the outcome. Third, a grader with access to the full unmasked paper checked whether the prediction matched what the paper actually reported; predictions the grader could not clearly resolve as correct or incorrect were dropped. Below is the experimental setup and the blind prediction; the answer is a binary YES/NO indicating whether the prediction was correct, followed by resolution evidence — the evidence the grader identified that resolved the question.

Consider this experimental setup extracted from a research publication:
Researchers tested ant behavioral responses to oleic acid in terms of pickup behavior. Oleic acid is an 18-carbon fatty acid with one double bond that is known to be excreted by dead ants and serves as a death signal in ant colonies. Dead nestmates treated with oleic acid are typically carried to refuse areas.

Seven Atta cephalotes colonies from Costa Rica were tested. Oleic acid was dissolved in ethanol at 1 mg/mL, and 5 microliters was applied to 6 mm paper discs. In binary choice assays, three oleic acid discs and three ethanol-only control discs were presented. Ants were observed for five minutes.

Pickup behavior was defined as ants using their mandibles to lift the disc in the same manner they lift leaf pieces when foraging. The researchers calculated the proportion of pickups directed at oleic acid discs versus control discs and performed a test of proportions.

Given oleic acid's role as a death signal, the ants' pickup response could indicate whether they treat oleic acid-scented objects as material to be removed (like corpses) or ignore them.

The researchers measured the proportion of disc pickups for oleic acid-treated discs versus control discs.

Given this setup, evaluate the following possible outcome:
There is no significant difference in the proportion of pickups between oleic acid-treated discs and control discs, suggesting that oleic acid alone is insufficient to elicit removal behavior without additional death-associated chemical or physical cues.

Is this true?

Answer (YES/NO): YES